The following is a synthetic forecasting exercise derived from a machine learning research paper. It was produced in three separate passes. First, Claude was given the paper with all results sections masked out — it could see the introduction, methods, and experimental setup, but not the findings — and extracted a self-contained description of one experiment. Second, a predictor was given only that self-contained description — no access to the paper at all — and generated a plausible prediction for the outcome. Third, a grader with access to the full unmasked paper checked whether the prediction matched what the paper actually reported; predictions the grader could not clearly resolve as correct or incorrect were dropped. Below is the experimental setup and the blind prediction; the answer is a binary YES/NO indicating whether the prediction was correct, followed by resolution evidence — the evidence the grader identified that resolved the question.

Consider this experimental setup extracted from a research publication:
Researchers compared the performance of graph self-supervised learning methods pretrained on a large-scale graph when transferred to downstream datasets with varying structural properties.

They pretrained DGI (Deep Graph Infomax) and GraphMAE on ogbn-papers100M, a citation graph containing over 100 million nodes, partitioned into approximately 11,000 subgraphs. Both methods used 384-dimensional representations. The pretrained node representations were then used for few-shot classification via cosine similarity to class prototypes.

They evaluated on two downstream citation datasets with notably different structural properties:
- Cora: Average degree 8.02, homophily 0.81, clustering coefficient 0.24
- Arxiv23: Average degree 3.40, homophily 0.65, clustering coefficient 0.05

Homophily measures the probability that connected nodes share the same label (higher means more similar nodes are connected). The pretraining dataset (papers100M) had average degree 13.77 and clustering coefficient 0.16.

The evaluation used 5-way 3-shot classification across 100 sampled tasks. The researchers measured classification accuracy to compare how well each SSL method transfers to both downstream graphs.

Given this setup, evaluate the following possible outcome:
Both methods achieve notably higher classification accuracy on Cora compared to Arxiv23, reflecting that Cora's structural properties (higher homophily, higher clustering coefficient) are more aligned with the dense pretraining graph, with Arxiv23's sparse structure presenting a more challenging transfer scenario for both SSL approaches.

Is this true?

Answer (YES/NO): NO